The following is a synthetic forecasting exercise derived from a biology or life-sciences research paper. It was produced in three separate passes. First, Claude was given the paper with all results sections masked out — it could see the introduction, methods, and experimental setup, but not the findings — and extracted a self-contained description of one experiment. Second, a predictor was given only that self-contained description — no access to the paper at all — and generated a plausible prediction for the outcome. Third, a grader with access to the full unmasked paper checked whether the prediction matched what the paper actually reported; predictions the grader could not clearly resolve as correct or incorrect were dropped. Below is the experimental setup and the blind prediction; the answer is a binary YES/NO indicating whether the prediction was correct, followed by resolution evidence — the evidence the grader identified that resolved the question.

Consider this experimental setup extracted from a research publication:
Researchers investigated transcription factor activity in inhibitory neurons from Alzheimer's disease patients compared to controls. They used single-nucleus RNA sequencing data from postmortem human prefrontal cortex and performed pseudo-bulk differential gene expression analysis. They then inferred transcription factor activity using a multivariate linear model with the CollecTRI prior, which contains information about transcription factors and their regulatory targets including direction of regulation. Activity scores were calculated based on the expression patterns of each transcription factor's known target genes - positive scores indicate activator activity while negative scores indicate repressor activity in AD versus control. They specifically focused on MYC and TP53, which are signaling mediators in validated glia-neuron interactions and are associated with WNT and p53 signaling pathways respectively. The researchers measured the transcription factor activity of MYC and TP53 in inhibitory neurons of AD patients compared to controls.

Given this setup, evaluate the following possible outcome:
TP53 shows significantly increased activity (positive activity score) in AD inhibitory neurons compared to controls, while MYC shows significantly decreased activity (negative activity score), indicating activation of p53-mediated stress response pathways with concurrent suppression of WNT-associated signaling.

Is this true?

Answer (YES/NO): NO